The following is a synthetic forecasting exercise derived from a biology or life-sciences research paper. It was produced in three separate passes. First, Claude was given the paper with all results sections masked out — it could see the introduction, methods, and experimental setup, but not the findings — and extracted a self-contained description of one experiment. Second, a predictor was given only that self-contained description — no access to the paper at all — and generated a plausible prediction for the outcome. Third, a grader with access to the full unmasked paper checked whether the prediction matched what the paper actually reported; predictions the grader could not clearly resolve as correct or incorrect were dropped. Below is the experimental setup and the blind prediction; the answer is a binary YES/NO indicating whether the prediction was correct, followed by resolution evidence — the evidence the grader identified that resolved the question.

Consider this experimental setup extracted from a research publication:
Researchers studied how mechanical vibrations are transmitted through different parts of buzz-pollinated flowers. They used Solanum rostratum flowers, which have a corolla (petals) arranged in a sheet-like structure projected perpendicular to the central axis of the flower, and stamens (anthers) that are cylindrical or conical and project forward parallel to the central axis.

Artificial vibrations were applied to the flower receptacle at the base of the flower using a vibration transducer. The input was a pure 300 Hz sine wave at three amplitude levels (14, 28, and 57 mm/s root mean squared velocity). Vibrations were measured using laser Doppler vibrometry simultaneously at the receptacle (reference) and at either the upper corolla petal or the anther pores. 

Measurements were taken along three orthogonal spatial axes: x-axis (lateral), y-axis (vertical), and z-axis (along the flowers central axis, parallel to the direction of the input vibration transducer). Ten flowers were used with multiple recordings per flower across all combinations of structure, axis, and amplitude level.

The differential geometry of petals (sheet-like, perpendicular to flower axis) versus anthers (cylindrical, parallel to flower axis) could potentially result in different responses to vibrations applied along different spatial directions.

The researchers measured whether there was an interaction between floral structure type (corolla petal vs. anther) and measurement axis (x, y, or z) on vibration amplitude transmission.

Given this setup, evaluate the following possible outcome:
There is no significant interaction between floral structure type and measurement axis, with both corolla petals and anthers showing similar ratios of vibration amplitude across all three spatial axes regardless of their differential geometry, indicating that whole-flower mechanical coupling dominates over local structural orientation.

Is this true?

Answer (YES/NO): NO